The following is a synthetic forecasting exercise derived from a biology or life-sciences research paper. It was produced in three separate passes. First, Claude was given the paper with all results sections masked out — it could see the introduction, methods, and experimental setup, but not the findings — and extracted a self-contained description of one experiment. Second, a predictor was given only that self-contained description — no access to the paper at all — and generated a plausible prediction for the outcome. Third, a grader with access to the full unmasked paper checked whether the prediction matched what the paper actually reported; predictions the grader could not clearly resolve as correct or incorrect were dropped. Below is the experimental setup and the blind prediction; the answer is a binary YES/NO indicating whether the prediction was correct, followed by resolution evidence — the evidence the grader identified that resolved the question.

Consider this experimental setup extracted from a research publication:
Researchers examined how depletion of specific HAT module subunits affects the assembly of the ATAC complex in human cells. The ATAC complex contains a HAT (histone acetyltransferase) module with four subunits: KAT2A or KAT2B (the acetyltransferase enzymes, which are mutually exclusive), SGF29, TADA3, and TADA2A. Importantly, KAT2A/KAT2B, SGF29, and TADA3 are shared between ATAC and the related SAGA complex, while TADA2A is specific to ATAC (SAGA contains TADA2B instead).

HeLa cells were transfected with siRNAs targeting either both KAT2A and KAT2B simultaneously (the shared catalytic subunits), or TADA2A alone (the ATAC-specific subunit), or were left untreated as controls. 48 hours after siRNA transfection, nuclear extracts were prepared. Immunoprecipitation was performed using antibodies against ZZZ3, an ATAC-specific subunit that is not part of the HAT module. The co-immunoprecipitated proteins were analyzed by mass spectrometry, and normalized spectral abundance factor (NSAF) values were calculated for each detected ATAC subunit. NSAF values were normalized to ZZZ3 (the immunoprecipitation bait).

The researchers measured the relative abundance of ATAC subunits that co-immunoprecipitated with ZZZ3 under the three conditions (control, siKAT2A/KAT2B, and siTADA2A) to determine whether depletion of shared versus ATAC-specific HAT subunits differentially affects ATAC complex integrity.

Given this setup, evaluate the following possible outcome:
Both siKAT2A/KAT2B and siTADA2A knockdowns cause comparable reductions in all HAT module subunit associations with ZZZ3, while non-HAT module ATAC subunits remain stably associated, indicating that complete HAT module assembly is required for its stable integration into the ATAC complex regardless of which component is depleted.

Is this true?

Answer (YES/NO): YES